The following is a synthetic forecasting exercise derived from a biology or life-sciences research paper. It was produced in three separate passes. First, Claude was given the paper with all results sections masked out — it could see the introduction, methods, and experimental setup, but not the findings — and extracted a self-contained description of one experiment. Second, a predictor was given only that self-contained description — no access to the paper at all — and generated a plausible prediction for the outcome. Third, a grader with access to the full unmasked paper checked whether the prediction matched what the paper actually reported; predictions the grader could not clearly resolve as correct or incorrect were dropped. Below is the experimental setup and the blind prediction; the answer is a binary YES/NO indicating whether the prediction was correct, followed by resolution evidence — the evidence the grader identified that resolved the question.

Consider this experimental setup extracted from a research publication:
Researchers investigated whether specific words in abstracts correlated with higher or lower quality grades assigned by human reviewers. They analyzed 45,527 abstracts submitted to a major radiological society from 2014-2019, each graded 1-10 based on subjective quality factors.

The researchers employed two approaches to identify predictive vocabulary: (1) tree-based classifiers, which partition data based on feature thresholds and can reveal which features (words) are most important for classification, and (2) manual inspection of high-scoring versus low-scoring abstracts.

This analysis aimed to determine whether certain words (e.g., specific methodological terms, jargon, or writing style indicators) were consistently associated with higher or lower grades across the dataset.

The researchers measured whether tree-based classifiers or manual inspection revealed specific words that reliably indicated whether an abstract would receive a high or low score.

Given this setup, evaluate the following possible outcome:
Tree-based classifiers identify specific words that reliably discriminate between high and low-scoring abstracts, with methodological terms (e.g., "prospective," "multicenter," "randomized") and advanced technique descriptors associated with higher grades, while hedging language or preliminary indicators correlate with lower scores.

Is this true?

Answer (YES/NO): NO